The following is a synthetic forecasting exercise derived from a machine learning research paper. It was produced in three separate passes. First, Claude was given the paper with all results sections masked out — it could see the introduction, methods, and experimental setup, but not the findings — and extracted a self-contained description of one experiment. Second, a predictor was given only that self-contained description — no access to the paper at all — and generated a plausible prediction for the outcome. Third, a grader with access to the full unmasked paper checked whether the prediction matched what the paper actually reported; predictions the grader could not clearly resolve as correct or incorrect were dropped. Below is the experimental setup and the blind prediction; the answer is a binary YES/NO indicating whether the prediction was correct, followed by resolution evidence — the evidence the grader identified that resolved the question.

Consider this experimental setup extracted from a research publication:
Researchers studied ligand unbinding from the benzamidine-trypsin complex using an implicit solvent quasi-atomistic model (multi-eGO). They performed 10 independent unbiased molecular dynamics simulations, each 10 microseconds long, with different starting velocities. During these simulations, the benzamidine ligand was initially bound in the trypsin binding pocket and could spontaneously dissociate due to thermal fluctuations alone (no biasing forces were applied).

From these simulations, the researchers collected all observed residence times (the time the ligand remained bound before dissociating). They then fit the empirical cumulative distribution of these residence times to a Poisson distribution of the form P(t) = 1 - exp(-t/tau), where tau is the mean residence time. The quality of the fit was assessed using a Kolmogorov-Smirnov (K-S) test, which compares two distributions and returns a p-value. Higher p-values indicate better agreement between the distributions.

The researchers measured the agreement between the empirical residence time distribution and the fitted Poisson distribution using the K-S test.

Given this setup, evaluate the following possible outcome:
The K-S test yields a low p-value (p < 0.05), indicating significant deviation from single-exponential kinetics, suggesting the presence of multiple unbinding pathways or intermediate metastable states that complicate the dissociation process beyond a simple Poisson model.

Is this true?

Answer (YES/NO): NO